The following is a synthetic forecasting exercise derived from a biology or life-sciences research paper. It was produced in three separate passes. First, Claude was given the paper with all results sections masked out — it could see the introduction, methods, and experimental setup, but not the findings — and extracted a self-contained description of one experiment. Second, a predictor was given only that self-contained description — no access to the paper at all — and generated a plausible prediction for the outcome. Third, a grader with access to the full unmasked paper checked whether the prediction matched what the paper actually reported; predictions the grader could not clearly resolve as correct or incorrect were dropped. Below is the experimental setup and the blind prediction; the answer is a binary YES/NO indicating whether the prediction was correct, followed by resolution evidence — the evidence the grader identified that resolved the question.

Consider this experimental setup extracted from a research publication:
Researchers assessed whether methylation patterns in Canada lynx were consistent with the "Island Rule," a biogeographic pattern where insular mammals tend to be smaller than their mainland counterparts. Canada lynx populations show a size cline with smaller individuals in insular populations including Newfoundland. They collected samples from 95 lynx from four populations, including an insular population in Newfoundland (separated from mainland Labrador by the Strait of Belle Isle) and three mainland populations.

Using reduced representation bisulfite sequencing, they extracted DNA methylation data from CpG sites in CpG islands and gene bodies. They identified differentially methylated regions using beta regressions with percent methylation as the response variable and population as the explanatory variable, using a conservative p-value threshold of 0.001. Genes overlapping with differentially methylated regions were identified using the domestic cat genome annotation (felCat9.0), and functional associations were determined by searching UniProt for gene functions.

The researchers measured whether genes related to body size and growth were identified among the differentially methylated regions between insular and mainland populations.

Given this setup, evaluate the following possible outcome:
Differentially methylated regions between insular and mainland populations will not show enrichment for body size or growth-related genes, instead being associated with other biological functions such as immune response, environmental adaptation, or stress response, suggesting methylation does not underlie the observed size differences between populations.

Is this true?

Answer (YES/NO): NO